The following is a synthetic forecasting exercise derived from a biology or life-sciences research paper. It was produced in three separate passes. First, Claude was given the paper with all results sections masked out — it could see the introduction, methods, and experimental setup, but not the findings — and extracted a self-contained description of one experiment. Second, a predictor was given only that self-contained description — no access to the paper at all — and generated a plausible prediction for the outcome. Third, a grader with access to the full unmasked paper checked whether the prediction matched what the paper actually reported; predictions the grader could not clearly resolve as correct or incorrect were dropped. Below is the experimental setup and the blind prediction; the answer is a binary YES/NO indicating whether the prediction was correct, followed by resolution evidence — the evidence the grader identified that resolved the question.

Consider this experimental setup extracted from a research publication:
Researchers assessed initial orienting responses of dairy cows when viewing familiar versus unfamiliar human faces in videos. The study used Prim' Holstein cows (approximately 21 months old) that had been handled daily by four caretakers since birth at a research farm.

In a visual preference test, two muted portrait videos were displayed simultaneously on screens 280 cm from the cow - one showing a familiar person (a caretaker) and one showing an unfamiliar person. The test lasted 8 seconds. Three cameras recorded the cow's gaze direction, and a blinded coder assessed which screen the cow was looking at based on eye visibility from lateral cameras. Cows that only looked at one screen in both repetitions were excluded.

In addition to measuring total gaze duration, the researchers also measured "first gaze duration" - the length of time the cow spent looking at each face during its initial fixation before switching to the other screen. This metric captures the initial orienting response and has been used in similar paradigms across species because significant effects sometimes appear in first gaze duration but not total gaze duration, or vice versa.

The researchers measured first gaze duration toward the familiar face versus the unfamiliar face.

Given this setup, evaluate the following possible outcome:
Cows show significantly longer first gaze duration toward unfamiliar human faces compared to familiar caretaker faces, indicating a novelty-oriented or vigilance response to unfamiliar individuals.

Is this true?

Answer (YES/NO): YES